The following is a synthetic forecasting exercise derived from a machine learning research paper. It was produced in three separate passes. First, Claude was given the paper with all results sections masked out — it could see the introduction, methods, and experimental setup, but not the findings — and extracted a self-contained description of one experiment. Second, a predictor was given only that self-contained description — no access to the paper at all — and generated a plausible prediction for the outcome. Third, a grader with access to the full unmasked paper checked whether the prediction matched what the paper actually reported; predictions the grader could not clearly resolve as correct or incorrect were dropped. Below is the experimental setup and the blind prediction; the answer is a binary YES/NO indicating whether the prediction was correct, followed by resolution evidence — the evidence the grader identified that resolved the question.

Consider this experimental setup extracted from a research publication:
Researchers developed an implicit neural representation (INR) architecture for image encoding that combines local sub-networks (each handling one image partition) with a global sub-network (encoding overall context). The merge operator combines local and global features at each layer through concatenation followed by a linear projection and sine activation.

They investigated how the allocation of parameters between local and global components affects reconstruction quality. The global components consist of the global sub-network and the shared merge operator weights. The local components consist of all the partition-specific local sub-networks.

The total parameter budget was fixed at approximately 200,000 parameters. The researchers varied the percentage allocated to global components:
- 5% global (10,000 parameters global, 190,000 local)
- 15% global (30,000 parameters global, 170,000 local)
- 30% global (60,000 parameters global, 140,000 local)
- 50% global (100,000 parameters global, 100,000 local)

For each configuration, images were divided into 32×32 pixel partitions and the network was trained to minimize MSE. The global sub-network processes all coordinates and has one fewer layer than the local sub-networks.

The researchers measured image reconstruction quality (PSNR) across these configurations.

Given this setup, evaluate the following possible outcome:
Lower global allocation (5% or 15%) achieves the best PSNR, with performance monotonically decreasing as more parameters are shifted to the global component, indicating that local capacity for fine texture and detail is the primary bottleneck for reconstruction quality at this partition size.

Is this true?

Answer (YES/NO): NO